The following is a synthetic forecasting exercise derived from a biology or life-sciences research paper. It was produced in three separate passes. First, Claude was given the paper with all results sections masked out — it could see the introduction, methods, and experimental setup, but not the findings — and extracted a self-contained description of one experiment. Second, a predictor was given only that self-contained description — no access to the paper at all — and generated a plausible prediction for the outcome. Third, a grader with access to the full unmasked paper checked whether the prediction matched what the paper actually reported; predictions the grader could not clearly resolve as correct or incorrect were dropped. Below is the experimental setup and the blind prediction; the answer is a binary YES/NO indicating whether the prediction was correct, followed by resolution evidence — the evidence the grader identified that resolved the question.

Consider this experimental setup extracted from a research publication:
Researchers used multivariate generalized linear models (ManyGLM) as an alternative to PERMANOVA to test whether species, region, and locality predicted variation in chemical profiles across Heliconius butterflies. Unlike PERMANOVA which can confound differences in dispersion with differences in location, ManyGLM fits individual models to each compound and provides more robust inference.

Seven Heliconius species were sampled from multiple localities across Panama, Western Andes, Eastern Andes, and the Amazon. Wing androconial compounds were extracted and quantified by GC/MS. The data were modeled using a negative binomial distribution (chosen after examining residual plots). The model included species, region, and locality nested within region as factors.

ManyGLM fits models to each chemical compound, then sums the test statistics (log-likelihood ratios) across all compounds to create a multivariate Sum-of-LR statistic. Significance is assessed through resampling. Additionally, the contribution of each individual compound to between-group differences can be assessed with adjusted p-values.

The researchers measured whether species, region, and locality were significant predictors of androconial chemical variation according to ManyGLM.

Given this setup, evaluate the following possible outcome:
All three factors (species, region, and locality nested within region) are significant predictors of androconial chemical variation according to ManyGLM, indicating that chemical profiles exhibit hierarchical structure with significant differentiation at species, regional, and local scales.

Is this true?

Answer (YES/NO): YES